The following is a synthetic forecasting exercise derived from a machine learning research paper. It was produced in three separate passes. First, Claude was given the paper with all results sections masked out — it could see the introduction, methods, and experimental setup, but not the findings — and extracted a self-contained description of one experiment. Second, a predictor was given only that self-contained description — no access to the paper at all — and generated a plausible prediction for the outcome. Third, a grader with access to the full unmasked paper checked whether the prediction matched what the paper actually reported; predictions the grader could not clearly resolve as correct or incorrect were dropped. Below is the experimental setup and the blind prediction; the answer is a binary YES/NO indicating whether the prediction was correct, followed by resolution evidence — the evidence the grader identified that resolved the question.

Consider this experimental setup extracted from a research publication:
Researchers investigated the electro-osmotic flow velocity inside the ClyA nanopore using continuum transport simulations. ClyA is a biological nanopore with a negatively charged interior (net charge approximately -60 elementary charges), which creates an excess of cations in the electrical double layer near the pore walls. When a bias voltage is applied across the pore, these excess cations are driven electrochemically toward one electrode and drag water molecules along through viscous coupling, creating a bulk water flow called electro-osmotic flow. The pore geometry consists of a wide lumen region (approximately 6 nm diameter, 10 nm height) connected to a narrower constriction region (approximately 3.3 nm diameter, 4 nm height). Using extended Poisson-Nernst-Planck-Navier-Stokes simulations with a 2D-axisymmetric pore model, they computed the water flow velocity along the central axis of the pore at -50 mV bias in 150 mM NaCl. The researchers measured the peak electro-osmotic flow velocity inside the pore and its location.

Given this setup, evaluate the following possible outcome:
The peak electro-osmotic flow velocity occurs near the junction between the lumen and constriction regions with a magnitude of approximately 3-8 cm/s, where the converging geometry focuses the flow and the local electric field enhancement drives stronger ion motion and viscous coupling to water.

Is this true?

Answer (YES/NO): NO